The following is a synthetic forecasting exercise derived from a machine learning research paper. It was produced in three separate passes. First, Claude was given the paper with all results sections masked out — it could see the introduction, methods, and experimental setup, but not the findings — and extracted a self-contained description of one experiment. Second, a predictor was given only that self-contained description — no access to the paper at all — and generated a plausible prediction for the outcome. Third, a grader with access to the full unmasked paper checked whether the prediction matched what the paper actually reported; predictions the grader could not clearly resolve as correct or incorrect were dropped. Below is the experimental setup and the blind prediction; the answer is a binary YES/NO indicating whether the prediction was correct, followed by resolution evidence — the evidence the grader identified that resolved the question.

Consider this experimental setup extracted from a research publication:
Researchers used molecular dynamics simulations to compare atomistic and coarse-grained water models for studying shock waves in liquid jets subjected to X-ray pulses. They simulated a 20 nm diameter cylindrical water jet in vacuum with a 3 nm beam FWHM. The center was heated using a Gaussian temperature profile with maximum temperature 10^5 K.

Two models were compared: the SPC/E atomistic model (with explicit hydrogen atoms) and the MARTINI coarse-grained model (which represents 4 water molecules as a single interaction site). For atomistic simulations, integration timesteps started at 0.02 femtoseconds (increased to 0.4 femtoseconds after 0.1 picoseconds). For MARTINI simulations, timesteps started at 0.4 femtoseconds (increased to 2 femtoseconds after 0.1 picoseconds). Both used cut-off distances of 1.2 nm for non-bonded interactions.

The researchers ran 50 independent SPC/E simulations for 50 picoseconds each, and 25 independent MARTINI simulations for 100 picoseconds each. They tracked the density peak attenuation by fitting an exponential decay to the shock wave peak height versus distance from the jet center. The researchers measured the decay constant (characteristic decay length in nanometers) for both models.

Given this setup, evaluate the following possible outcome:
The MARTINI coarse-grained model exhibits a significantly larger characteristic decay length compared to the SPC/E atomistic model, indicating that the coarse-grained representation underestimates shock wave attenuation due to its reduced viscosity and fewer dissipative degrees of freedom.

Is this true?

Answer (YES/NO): NO